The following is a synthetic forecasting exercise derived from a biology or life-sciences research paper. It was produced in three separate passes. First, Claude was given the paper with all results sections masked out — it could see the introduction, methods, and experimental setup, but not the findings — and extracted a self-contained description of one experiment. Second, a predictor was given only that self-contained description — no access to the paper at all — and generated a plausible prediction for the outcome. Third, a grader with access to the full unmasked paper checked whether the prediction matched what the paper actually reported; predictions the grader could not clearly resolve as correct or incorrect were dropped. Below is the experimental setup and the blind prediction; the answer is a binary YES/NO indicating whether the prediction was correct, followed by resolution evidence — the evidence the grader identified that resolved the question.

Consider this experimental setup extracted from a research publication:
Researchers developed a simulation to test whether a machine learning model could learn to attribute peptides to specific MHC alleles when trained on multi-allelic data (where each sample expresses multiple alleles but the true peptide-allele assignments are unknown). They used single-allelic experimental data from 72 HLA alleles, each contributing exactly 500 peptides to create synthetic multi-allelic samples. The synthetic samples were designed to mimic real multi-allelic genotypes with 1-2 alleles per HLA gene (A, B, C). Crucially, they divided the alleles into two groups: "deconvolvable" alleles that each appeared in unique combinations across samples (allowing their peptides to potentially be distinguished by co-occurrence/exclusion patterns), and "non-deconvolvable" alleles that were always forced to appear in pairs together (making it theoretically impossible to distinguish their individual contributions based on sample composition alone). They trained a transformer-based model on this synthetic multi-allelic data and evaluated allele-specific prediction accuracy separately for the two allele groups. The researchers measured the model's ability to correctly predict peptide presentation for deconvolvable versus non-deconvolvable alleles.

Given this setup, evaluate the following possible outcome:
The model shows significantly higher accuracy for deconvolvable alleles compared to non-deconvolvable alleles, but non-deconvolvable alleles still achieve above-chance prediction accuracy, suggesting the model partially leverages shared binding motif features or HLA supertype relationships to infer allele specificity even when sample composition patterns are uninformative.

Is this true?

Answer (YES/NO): NO